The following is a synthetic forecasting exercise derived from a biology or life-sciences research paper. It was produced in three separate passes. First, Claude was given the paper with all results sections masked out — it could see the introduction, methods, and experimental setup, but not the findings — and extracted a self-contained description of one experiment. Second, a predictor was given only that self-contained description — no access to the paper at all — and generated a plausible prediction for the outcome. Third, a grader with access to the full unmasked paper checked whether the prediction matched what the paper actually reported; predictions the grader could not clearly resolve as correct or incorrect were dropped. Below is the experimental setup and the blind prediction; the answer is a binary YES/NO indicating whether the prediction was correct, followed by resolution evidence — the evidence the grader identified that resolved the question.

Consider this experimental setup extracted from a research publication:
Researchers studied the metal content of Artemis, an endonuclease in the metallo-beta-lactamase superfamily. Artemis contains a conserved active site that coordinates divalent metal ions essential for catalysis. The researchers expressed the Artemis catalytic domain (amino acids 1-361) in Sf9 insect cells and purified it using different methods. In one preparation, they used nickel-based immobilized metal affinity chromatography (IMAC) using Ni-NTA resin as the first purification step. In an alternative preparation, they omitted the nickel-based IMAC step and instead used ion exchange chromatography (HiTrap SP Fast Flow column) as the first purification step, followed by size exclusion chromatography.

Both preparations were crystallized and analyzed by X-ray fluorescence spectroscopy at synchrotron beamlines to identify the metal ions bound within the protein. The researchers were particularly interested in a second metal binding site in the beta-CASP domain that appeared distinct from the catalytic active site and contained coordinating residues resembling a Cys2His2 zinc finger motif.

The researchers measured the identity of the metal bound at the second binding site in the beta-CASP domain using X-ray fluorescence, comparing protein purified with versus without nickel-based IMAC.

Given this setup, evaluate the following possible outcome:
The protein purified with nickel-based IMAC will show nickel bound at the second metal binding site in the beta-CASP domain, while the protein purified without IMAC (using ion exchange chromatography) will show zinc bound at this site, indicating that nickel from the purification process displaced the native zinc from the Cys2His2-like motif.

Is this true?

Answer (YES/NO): NO